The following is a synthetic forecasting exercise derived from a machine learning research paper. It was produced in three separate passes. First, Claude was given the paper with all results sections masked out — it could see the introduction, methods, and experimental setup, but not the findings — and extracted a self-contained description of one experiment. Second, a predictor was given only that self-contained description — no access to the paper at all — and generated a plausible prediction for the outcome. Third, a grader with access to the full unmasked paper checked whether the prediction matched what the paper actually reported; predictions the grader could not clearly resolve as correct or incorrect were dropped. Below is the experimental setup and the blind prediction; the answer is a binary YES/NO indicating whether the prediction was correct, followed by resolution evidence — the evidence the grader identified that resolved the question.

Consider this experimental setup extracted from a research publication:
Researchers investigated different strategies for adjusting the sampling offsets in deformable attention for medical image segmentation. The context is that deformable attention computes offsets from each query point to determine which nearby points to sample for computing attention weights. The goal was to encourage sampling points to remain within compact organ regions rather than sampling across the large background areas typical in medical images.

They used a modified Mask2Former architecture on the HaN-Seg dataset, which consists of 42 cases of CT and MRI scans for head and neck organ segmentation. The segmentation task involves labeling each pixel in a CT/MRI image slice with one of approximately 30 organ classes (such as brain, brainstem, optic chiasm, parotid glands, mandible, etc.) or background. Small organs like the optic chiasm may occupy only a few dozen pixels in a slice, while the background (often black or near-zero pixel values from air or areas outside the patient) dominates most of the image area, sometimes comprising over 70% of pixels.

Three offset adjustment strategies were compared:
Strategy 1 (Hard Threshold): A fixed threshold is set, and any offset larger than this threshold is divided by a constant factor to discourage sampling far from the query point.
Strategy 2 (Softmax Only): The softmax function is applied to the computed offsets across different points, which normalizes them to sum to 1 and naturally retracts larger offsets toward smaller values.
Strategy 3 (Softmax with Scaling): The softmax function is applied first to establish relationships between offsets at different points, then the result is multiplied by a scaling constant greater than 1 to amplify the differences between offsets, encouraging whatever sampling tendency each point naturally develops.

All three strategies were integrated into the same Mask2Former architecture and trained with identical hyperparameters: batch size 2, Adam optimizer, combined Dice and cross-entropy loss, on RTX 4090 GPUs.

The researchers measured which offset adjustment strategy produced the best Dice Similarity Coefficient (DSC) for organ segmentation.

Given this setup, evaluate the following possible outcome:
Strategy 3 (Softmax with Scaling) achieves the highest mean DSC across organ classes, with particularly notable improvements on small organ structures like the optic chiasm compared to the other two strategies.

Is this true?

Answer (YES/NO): NO